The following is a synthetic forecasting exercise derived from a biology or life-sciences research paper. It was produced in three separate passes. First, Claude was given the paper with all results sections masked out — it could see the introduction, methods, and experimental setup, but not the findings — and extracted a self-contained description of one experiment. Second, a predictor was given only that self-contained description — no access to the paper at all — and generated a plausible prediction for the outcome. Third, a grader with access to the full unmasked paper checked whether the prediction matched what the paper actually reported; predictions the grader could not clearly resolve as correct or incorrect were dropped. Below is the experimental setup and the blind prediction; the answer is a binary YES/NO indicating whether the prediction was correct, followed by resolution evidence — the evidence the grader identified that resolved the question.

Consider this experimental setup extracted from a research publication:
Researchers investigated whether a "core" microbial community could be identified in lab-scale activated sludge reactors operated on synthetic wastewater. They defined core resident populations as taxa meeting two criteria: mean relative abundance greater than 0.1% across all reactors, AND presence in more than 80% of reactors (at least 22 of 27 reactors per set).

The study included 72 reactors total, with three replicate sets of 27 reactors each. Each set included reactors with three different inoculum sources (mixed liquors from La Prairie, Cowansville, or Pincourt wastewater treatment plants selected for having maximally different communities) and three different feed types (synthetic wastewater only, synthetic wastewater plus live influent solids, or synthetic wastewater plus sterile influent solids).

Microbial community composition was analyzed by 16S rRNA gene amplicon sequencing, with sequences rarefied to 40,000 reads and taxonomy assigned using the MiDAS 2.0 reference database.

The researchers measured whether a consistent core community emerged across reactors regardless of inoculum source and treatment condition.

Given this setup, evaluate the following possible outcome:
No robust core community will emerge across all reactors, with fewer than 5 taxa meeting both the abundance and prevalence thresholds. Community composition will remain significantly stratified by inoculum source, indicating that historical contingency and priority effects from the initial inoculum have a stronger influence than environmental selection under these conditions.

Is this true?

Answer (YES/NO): NO